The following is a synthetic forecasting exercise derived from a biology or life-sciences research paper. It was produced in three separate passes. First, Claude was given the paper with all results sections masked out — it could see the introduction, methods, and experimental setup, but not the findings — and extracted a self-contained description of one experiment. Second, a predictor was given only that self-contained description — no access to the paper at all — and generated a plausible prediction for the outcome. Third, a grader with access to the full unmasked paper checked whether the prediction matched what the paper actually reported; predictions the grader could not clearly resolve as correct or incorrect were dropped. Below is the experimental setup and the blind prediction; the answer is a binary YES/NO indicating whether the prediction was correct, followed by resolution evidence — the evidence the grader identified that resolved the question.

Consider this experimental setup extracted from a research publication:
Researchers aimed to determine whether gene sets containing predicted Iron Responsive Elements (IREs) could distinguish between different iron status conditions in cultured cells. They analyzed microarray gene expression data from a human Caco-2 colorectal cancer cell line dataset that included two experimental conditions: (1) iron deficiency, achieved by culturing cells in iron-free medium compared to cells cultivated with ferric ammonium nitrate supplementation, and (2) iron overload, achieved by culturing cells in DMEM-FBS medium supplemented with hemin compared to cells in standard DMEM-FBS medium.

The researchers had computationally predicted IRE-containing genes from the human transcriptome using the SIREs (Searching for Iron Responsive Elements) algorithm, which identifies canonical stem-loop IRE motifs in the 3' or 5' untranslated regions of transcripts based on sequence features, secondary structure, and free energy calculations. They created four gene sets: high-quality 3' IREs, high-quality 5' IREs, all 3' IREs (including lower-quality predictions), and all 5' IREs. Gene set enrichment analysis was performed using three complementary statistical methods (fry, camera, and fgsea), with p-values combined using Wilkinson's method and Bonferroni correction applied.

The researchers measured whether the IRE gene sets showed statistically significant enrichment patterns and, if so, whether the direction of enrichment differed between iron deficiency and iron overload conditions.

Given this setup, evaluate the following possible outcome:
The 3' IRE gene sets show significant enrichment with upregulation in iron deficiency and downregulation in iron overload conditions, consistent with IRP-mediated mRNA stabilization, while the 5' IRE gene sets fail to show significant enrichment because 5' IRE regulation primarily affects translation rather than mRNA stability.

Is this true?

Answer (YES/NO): NO